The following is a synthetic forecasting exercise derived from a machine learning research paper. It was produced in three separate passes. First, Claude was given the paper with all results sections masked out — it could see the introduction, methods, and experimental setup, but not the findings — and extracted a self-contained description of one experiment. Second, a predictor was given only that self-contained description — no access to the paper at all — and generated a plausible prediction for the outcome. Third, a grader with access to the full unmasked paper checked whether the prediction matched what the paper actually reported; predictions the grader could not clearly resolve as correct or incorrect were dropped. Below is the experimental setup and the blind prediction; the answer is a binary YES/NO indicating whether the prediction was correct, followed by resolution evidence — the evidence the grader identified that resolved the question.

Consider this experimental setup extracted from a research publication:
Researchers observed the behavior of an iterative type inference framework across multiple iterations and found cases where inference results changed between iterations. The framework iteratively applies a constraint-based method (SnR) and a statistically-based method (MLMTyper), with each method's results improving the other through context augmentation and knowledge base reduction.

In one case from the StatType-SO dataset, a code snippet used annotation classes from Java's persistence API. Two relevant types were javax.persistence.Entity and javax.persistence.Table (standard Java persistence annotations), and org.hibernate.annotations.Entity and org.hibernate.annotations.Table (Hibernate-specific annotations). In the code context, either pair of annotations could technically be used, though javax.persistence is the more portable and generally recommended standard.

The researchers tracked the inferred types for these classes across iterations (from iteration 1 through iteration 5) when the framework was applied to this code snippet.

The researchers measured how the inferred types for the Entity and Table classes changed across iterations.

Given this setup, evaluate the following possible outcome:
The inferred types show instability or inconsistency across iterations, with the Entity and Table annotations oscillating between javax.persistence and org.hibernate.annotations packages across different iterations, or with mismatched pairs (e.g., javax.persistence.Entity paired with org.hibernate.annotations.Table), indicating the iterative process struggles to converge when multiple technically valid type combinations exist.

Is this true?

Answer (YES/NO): NO